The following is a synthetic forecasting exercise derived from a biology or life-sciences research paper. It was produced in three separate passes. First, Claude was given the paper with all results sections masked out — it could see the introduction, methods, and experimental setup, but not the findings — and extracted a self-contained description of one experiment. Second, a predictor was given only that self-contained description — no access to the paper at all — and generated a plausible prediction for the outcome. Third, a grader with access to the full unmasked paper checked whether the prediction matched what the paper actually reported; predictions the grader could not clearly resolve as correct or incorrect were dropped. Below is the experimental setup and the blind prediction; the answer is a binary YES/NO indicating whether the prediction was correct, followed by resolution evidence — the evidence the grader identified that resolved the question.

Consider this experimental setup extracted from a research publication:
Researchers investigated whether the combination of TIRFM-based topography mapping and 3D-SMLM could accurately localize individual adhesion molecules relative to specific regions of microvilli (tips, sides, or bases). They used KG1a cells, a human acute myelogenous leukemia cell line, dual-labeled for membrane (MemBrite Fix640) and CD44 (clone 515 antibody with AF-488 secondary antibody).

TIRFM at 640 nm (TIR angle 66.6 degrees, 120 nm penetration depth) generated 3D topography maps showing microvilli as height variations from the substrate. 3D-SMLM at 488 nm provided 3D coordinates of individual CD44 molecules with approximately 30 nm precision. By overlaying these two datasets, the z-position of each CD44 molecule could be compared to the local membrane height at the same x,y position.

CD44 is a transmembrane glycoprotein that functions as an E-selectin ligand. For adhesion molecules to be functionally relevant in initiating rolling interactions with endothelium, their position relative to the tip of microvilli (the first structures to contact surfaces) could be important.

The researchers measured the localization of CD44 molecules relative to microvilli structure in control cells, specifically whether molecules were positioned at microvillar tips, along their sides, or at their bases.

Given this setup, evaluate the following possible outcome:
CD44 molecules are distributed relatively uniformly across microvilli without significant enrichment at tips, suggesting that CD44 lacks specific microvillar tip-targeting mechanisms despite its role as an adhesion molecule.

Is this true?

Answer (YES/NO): YES